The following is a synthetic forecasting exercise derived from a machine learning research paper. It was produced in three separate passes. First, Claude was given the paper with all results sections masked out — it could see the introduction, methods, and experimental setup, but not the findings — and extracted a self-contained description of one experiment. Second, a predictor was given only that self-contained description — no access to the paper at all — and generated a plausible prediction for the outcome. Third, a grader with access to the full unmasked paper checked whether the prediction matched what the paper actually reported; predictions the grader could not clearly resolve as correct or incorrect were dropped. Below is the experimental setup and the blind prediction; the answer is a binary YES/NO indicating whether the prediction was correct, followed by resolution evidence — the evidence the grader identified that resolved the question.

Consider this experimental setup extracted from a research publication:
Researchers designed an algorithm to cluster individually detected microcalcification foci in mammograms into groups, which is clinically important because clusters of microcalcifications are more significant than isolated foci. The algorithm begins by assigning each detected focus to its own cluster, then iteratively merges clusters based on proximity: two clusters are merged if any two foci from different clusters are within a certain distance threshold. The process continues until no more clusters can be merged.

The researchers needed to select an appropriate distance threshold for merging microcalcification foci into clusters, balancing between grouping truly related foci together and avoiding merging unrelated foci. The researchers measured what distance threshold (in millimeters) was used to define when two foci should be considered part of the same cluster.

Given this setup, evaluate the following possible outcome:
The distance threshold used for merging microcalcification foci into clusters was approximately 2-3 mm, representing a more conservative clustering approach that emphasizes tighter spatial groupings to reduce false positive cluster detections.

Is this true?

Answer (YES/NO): YES